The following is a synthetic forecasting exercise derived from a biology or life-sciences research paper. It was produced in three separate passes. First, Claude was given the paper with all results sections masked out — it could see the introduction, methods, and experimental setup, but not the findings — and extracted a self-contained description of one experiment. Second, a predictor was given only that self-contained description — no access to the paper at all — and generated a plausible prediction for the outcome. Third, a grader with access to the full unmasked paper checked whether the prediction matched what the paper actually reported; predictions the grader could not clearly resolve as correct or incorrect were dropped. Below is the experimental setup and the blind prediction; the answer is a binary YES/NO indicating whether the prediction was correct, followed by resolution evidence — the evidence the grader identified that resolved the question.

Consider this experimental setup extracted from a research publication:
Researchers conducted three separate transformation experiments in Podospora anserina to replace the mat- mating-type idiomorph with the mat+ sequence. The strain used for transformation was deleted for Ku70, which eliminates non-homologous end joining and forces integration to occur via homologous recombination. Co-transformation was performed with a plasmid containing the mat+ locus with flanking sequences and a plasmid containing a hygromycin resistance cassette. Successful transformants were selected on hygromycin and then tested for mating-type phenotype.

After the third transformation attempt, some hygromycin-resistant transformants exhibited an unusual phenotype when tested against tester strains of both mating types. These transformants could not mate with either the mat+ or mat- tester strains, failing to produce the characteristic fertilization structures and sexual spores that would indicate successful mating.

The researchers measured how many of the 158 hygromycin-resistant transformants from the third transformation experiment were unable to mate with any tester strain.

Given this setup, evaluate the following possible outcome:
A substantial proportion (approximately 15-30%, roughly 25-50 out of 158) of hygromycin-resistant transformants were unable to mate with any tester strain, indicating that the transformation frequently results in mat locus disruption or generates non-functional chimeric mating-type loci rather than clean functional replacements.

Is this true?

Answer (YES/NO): NO